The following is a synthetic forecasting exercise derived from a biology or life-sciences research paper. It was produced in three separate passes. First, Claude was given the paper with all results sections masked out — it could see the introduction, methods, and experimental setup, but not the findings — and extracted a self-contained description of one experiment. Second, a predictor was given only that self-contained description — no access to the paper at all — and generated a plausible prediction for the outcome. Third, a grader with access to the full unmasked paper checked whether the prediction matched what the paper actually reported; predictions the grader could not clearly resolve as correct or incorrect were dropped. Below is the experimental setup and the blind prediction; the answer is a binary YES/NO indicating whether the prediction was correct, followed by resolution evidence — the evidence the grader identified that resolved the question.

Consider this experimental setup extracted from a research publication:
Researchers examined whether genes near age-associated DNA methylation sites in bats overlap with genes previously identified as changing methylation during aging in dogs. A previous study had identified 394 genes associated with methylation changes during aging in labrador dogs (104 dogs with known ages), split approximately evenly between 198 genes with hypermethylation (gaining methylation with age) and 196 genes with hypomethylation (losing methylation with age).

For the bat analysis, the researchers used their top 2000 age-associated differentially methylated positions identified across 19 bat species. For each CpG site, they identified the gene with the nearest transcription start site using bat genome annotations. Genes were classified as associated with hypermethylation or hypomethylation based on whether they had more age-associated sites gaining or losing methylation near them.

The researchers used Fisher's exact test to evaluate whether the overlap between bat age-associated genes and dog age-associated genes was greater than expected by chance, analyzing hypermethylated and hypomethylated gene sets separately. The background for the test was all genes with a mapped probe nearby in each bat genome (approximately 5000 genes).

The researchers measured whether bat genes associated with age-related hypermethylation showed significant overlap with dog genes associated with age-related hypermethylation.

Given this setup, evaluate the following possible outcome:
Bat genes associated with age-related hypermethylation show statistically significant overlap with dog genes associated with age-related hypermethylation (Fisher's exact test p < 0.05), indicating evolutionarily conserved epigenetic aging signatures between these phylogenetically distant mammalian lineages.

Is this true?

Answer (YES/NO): YES